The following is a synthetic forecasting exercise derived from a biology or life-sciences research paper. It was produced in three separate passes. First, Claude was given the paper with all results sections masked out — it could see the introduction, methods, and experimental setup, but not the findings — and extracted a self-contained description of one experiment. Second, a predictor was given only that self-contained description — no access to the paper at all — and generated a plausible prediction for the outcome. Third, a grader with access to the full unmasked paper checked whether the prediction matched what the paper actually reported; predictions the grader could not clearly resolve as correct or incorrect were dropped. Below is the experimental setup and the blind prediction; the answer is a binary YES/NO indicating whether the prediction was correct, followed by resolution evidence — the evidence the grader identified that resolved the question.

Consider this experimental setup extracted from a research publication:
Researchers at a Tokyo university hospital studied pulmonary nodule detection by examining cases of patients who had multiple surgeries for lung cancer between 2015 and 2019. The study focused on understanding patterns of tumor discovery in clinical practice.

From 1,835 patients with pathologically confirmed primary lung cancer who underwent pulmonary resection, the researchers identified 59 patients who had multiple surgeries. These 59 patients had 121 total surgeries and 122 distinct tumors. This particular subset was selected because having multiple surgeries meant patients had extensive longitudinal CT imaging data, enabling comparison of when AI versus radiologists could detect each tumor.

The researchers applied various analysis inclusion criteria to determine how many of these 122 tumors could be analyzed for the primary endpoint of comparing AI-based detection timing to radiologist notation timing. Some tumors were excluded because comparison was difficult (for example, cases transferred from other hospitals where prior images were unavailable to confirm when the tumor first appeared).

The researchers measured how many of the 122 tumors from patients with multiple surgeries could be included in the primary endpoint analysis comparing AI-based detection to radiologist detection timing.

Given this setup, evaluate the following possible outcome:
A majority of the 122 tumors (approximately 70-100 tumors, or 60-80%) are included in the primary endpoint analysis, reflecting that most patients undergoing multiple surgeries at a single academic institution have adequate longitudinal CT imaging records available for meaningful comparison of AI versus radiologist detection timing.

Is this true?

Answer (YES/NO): NO